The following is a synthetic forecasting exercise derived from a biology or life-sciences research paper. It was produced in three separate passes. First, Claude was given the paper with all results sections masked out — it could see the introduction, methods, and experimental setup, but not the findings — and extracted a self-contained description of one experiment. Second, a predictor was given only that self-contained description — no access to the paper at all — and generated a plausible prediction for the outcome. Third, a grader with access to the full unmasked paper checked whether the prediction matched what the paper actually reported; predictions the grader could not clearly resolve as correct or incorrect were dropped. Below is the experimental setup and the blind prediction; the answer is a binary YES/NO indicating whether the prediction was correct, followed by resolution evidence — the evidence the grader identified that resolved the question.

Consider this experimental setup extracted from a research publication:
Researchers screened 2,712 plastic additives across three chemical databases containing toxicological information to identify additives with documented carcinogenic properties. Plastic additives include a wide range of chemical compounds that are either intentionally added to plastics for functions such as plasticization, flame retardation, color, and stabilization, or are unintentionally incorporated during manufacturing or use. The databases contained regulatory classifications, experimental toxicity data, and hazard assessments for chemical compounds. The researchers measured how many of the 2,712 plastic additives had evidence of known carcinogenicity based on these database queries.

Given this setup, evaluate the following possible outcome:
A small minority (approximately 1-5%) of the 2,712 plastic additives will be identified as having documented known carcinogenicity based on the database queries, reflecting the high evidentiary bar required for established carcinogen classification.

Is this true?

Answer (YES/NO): NO